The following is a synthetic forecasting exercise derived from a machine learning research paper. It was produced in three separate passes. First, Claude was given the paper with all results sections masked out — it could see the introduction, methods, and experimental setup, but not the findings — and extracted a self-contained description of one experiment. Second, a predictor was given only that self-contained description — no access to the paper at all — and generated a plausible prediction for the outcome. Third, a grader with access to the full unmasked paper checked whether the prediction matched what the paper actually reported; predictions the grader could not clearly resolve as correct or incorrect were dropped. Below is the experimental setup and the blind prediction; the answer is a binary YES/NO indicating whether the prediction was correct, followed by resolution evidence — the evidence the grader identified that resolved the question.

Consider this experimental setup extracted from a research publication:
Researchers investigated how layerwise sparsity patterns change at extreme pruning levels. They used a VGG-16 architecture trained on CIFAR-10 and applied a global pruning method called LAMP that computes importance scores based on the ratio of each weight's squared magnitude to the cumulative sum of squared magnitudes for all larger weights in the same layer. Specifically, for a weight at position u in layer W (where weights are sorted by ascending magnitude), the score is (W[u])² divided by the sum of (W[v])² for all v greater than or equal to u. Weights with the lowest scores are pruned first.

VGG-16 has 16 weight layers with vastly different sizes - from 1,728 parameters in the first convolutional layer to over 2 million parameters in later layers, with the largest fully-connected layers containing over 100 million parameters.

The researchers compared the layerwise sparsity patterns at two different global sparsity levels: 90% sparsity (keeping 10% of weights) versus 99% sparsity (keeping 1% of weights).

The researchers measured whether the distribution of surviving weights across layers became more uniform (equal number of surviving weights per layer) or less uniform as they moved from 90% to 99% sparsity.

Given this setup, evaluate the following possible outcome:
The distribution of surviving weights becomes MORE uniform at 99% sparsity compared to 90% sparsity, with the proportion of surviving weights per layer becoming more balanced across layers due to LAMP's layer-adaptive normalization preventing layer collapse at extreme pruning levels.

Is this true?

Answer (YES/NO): YES